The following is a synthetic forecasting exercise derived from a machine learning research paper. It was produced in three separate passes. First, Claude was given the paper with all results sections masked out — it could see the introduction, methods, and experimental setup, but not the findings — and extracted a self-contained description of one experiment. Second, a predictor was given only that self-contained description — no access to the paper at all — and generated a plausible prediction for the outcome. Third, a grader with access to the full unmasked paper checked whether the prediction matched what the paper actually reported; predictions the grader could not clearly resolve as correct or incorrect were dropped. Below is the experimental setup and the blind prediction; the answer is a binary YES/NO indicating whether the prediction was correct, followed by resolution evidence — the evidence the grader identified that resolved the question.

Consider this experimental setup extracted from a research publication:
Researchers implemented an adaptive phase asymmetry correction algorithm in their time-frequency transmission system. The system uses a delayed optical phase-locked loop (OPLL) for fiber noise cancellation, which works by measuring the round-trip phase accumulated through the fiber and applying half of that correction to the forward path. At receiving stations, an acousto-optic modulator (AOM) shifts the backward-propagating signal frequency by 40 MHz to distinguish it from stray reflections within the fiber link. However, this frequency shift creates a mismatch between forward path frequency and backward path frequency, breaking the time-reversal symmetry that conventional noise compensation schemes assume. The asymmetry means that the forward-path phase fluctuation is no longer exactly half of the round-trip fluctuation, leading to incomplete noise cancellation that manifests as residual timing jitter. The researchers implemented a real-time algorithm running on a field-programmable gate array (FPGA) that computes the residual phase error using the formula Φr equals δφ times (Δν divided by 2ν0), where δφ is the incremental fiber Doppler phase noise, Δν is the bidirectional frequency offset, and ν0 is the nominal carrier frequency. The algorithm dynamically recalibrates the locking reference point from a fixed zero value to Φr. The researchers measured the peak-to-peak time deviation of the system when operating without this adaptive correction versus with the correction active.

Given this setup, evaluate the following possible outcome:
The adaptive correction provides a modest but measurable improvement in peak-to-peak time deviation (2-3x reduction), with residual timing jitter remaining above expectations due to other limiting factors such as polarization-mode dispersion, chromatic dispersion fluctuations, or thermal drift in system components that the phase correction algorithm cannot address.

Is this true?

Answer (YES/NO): YES